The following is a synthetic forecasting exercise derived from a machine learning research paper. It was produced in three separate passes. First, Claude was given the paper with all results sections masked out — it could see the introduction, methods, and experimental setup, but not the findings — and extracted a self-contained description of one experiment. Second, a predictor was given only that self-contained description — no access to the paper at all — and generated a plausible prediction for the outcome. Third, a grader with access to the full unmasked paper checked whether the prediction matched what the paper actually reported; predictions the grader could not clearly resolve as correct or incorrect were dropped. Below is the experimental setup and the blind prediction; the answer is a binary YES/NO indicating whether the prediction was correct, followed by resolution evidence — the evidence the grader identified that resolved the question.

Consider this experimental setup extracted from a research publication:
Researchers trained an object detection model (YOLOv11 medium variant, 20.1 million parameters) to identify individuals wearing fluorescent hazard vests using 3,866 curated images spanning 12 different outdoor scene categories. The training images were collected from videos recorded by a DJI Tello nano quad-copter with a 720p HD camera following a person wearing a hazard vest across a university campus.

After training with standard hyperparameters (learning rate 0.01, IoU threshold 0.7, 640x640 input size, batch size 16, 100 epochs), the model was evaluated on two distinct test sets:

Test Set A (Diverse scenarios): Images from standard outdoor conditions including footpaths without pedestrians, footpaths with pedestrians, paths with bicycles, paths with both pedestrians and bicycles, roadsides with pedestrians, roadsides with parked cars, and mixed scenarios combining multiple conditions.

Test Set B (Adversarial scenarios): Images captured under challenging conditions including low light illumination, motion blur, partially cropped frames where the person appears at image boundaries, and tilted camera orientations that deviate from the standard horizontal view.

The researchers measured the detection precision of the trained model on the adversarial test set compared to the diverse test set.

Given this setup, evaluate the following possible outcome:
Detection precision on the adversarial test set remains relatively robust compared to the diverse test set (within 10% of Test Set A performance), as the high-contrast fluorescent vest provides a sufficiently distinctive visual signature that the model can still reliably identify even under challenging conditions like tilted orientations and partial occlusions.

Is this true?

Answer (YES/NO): YES